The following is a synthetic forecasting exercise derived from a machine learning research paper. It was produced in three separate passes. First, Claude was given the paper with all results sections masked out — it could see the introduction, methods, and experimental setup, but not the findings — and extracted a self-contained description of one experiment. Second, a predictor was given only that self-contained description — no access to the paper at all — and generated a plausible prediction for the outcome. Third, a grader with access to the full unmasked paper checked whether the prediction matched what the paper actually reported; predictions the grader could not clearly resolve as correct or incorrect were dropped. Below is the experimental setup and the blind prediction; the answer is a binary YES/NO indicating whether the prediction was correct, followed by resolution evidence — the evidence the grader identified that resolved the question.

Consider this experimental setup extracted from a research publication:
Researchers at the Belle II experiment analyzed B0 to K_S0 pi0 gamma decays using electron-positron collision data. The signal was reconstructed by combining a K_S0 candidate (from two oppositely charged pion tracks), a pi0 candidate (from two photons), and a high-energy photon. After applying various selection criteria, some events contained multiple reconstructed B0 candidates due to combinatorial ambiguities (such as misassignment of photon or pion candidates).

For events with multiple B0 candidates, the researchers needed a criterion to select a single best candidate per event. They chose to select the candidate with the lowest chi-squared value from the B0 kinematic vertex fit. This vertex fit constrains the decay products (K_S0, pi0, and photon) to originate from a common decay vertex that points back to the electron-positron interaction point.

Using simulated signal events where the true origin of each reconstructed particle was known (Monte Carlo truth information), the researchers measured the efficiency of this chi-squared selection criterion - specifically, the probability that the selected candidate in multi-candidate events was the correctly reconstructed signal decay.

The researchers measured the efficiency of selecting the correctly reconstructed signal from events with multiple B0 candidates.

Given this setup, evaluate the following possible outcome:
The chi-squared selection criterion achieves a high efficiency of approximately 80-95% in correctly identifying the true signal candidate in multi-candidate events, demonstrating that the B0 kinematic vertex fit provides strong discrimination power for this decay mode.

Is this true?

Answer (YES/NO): YES